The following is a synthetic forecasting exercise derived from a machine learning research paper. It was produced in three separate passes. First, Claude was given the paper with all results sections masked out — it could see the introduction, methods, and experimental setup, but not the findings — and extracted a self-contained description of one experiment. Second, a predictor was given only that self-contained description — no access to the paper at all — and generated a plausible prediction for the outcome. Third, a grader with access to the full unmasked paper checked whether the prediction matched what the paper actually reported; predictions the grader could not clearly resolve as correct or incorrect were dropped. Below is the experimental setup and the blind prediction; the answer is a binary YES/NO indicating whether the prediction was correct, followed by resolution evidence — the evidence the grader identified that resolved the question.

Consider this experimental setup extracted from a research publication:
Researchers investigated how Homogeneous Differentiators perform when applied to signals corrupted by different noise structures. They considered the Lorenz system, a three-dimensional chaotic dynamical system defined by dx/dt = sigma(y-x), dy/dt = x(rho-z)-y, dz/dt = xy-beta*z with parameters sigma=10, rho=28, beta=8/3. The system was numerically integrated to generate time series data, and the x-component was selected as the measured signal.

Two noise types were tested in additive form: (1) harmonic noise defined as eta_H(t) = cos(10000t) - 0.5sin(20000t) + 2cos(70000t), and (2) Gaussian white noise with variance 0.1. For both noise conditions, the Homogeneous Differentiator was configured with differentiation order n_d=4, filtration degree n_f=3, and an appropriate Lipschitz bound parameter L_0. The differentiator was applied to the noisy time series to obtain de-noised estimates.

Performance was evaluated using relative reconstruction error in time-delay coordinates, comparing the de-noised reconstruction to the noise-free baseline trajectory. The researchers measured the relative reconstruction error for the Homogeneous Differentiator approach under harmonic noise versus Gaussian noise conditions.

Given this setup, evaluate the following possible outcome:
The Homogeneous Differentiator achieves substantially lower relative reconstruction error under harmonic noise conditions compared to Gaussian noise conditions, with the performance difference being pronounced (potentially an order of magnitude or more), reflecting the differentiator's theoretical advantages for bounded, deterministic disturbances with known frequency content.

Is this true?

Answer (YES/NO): YES